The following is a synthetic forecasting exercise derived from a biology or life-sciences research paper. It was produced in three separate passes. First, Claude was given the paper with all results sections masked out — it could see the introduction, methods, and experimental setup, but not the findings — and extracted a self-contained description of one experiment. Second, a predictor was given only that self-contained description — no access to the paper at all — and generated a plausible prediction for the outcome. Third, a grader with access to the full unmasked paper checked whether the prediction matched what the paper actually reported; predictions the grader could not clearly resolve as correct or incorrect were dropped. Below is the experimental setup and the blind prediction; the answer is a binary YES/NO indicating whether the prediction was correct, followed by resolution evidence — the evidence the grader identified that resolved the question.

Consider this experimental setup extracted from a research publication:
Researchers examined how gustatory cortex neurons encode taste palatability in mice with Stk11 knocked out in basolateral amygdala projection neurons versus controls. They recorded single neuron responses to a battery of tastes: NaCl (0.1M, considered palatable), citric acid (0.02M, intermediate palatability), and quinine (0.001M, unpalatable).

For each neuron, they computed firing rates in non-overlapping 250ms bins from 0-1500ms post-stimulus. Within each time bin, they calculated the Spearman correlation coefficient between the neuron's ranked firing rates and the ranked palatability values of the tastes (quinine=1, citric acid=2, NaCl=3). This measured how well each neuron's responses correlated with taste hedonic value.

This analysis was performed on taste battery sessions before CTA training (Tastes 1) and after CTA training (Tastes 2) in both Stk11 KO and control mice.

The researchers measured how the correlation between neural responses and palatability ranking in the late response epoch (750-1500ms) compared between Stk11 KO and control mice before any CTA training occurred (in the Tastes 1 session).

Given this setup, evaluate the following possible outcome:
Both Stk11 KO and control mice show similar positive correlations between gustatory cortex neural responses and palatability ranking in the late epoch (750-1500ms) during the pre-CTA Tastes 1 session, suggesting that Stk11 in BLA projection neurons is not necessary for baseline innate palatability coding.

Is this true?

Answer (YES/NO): NO